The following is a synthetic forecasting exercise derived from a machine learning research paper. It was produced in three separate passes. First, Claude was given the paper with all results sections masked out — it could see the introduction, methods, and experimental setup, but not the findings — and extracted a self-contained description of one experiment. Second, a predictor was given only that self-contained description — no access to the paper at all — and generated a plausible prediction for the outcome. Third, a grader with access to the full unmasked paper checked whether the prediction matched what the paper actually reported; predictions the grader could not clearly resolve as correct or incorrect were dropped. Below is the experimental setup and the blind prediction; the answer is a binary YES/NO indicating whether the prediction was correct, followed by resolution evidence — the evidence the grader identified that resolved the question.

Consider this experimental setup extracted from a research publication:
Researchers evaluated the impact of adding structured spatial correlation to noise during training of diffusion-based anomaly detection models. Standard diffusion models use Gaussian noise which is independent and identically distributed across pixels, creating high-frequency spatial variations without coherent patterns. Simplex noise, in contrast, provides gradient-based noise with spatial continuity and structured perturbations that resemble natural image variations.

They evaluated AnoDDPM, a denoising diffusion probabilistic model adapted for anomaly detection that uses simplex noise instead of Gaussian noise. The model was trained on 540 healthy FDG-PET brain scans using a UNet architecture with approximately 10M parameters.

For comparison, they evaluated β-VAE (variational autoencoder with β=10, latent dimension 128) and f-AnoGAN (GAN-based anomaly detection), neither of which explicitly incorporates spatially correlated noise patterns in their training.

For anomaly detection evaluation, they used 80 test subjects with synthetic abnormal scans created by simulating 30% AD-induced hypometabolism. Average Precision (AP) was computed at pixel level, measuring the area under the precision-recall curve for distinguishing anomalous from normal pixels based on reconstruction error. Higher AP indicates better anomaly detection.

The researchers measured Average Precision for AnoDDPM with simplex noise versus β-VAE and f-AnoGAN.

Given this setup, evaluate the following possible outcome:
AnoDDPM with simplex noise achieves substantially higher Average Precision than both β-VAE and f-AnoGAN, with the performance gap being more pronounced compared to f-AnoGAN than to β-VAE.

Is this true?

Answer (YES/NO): NO